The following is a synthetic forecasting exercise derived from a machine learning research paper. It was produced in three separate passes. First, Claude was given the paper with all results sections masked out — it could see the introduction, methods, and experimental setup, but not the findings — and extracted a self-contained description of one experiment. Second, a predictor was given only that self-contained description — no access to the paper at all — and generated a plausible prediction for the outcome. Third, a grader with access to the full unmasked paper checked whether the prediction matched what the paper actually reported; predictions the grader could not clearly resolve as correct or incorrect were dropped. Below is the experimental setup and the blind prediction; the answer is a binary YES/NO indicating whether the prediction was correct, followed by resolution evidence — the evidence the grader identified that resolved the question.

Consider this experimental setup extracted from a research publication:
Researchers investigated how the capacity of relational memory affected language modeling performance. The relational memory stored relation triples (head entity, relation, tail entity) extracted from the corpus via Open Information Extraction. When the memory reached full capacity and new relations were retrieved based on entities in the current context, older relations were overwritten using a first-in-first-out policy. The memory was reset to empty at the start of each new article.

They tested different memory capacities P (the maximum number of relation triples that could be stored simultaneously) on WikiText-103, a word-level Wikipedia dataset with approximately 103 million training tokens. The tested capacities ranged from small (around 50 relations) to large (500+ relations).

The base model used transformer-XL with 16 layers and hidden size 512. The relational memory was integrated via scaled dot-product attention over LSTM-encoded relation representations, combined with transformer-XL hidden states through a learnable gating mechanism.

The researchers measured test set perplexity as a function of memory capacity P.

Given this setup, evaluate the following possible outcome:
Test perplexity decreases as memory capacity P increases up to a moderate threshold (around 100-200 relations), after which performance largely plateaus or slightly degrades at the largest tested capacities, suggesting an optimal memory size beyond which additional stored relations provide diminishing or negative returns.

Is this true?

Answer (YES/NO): NO